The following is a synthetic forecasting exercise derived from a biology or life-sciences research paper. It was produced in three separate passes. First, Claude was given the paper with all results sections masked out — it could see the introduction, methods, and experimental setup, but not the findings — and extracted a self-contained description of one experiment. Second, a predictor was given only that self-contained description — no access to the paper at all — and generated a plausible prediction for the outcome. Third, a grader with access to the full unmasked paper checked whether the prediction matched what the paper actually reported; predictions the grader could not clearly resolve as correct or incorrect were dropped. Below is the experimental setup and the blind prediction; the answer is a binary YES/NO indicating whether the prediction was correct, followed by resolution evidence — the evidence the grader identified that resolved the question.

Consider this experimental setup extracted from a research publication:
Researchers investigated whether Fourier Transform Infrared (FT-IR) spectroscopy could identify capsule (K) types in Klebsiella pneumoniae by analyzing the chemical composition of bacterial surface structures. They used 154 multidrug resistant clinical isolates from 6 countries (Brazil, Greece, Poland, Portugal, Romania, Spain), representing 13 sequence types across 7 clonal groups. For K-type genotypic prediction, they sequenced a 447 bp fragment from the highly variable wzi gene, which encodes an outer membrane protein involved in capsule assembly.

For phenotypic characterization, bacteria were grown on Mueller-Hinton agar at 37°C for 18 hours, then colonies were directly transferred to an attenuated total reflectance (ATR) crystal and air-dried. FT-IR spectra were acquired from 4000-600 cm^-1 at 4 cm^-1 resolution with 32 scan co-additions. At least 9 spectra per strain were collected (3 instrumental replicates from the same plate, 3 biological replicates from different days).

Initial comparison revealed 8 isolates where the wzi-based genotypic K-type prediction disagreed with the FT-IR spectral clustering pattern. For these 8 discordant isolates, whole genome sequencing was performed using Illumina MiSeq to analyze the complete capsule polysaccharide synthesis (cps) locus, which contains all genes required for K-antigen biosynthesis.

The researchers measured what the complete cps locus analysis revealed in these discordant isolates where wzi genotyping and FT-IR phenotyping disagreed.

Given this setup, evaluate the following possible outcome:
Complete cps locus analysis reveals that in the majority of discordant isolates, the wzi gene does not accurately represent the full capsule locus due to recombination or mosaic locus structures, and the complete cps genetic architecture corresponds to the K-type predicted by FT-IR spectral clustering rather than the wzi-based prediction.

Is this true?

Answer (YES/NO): NO